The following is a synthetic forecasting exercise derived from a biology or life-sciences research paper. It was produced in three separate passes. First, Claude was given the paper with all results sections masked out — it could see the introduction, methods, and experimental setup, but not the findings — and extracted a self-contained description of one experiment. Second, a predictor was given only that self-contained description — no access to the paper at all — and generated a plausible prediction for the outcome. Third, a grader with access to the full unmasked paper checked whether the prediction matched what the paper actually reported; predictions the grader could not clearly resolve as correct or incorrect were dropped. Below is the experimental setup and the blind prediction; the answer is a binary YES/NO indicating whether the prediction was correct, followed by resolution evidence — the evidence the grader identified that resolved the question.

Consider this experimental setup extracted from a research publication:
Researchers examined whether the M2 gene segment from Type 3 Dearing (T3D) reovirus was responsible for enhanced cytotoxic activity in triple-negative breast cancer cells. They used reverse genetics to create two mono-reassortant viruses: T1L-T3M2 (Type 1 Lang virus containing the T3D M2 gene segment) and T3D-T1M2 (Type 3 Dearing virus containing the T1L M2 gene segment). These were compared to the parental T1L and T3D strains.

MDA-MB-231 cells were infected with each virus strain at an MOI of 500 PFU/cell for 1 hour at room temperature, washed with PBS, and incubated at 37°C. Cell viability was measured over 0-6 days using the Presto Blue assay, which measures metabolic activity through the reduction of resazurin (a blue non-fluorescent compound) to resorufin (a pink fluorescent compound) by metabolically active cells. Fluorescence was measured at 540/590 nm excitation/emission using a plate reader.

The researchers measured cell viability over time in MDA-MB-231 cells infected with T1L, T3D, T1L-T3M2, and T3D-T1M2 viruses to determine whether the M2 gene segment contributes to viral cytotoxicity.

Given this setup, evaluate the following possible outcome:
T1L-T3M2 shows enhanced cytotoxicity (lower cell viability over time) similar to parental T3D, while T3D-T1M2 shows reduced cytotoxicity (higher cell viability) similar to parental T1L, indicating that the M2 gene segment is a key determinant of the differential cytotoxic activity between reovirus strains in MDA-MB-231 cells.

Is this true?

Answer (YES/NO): NO